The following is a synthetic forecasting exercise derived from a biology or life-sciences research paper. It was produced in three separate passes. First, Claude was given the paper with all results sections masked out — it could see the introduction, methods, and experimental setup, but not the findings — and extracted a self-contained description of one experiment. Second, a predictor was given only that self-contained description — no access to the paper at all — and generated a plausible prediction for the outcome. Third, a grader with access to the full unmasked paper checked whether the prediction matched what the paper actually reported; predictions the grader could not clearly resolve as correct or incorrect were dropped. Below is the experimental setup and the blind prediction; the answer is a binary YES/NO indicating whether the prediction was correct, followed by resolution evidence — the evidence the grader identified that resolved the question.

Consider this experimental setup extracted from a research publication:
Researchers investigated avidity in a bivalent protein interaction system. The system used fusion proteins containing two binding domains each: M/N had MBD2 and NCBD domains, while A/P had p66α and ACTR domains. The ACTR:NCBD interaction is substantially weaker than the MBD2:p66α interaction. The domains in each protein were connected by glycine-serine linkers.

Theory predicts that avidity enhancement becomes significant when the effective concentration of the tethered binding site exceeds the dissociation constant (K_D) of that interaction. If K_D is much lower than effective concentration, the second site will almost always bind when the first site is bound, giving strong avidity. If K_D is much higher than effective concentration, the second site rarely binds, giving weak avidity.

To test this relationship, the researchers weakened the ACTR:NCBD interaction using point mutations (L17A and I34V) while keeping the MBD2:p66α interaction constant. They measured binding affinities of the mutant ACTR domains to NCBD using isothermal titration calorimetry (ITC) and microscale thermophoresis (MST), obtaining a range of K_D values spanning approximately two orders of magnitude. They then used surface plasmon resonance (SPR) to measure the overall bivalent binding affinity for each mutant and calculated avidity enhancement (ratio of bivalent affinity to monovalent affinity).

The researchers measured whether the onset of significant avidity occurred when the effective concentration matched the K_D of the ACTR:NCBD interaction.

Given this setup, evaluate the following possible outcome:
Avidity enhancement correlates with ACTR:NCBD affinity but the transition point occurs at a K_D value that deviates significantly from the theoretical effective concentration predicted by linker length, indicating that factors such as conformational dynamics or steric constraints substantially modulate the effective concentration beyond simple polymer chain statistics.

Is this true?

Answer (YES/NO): NO